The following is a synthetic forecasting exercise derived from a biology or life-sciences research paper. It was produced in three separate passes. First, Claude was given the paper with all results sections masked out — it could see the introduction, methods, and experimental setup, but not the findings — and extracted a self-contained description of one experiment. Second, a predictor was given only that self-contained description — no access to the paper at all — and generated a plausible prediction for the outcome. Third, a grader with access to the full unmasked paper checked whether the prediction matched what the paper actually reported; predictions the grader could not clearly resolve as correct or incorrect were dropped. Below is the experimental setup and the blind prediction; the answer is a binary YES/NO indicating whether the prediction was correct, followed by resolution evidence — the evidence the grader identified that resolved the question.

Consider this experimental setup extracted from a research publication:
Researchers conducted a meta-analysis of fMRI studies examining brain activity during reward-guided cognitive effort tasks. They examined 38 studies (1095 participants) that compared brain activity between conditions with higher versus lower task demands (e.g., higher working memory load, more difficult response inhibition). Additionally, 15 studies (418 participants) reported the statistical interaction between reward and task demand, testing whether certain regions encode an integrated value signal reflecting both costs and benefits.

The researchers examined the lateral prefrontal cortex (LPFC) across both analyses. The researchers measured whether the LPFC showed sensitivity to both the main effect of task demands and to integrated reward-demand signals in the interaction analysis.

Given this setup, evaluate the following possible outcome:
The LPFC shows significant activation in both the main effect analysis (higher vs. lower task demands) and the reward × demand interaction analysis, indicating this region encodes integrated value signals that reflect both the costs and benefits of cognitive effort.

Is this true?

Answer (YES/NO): YES